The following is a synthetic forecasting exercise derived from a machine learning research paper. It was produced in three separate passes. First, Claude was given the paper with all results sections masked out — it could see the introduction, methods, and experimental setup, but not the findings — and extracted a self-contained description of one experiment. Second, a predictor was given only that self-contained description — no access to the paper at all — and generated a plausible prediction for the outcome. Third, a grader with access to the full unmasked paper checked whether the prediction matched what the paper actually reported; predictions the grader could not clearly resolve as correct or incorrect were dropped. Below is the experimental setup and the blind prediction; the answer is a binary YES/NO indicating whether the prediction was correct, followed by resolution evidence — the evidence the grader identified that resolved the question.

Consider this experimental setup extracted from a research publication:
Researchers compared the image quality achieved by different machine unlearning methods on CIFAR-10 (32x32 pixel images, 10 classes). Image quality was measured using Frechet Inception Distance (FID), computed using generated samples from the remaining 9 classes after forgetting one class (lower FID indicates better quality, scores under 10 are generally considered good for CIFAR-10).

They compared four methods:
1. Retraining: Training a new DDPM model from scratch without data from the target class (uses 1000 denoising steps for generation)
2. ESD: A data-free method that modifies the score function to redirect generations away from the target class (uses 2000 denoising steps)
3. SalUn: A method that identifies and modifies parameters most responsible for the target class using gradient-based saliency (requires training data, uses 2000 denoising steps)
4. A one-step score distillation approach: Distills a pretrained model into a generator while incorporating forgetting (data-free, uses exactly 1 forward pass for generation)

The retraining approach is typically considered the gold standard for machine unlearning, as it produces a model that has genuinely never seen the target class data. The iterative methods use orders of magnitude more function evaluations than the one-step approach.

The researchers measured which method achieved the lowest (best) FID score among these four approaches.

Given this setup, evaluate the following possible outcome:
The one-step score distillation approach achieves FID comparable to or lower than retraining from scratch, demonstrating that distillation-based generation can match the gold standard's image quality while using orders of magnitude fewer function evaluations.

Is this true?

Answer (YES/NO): YES